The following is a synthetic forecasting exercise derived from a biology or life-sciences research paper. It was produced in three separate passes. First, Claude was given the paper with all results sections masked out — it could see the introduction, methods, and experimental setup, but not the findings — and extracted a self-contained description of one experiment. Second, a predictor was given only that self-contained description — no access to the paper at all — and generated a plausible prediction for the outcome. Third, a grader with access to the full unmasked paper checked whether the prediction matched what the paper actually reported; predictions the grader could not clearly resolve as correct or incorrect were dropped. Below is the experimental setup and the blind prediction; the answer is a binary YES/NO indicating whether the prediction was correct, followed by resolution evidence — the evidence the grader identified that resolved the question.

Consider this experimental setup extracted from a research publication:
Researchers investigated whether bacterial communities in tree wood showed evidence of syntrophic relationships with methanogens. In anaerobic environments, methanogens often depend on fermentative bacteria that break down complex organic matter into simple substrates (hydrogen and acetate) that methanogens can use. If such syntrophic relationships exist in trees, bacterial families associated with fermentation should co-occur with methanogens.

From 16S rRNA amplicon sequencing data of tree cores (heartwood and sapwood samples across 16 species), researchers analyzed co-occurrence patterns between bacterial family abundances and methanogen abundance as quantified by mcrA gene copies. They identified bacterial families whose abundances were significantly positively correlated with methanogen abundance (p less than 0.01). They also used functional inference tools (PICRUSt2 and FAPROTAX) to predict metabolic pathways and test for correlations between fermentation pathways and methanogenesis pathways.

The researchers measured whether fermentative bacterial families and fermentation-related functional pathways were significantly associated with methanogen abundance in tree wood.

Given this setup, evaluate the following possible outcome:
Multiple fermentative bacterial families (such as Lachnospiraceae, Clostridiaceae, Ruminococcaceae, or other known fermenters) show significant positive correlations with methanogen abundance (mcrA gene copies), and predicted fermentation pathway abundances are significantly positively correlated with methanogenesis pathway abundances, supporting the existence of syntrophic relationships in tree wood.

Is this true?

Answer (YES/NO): YES